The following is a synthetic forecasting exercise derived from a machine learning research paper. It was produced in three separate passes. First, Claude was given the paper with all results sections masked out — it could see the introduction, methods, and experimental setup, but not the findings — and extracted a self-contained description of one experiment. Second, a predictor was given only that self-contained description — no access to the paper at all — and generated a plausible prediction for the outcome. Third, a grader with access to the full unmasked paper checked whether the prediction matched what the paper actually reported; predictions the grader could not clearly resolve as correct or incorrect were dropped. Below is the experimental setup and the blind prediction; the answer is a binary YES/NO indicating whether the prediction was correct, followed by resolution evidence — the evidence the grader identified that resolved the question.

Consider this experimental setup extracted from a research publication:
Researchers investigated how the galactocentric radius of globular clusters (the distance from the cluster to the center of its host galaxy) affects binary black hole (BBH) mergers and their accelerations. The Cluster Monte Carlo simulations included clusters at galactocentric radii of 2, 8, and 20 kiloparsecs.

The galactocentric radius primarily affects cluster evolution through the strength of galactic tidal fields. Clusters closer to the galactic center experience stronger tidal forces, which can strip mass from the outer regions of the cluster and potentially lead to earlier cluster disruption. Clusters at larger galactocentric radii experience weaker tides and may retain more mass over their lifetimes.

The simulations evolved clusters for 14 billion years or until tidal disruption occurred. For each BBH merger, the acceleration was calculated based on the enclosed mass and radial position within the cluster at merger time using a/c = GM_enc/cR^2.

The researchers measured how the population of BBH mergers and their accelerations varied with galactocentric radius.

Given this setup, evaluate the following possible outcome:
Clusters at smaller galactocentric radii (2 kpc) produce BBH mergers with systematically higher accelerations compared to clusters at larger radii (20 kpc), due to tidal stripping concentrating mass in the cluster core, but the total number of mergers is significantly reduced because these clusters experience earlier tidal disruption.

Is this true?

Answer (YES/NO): NO